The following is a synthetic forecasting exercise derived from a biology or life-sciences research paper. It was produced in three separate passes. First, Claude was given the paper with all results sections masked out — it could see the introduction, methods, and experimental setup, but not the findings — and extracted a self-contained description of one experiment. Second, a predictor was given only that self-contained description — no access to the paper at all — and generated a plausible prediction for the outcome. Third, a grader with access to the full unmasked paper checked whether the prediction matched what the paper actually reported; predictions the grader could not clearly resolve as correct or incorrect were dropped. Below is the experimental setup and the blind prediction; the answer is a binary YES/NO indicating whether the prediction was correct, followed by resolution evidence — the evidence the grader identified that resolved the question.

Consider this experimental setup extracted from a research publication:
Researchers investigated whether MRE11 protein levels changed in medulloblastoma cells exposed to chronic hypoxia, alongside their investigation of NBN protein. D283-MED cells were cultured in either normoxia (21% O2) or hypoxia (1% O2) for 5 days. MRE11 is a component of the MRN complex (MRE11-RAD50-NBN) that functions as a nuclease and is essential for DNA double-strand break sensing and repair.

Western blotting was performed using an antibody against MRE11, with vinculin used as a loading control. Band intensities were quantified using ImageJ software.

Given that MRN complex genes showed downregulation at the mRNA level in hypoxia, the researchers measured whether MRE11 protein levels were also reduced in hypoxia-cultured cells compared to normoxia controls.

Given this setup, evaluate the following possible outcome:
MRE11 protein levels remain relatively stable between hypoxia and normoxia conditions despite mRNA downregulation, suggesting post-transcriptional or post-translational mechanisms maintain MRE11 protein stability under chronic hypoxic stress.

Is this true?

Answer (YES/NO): NO